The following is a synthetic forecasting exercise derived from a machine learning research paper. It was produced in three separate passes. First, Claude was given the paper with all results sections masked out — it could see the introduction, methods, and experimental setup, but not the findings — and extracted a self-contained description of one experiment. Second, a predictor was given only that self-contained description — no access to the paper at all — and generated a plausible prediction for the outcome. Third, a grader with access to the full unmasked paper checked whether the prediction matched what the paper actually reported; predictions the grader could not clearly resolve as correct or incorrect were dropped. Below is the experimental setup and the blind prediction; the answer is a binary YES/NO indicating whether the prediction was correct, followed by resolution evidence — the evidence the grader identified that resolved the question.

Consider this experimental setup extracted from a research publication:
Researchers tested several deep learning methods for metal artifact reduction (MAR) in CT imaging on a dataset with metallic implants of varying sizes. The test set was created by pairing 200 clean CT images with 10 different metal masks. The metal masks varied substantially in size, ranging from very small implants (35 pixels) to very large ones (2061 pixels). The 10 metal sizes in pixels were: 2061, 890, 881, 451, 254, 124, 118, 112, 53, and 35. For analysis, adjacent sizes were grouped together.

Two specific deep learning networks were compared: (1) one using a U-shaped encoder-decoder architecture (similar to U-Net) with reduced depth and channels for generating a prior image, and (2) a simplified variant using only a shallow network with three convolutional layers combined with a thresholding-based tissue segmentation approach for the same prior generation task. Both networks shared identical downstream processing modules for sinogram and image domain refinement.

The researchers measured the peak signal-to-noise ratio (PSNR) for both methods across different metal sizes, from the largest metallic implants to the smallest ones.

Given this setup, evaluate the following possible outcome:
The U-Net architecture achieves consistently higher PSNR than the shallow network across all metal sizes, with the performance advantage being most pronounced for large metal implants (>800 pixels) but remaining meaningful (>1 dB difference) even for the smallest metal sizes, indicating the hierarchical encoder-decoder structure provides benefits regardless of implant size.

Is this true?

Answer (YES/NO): NO